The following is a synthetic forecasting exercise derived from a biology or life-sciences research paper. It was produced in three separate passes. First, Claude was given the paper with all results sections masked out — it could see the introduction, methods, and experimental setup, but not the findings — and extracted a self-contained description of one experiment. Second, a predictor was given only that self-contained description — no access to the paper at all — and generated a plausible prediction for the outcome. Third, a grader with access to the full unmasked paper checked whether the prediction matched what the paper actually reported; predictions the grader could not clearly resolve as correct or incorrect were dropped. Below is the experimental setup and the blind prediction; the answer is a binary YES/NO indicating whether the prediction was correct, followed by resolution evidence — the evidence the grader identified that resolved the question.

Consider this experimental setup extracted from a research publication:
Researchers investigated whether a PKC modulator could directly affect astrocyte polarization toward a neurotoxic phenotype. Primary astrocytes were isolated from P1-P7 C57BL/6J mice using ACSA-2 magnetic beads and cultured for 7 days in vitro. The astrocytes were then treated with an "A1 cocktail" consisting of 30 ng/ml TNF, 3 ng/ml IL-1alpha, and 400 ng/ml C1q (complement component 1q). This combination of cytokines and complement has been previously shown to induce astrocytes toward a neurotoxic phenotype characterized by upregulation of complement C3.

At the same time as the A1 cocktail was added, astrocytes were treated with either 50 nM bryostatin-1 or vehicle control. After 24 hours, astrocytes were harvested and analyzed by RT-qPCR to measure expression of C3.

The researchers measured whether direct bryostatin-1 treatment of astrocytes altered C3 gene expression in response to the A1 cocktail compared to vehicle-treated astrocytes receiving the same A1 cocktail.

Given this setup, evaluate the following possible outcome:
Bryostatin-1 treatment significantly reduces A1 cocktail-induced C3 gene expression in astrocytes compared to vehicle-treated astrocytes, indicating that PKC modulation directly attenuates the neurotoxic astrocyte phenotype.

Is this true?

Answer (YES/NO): NO